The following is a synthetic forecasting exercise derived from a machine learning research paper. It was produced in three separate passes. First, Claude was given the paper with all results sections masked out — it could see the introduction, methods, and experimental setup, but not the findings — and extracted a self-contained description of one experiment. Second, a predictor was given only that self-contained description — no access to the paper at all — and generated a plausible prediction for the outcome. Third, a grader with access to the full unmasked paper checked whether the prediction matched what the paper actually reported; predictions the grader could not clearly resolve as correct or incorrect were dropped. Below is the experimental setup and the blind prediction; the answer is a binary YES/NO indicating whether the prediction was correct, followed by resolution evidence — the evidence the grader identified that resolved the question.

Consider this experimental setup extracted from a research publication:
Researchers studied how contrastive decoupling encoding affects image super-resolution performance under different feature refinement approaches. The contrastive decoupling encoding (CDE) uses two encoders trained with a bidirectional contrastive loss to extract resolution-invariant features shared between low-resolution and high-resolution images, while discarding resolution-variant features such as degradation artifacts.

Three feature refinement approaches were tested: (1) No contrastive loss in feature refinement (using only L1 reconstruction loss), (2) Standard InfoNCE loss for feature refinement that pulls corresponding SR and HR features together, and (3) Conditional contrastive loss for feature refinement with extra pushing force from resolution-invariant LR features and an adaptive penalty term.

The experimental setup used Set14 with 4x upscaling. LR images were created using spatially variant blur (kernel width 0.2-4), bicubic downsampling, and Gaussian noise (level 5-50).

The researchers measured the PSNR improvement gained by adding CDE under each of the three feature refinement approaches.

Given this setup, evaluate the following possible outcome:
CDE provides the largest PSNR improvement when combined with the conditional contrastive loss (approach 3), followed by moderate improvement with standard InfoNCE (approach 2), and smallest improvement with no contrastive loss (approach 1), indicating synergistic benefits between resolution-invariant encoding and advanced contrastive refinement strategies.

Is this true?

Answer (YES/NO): NO